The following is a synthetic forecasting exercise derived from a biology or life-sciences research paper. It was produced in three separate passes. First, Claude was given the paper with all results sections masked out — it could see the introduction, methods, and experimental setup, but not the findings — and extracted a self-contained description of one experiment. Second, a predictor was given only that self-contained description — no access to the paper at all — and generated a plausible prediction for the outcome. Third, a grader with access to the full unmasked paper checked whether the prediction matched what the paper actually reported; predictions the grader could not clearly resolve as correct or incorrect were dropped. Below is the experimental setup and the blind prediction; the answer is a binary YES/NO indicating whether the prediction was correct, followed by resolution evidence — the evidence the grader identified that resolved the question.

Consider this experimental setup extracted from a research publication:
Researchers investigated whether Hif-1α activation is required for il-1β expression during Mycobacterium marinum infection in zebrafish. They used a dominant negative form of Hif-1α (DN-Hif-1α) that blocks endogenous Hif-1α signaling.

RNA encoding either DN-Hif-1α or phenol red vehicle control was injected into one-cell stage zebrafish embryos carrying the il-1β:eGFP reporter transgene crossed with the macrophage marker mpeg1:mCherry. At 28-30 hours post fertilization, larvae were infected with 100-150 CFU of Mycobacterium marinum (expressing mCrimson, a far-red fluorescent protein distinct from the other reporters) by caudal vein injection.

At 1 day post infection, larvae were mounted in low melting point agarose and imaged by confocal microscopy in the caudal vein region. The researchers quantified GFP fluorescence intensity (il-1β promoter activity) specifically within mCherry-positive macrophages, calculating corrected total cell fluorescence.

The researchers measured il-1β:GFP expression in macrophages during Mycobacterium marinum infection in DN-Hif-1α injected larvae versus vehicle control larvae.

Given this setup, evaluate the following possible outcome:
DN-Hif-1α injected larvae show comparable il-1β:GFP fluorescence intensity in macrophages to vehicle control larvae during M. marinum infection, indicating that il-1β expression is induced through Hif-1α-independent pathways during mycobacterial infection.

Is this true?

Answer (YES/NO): YES